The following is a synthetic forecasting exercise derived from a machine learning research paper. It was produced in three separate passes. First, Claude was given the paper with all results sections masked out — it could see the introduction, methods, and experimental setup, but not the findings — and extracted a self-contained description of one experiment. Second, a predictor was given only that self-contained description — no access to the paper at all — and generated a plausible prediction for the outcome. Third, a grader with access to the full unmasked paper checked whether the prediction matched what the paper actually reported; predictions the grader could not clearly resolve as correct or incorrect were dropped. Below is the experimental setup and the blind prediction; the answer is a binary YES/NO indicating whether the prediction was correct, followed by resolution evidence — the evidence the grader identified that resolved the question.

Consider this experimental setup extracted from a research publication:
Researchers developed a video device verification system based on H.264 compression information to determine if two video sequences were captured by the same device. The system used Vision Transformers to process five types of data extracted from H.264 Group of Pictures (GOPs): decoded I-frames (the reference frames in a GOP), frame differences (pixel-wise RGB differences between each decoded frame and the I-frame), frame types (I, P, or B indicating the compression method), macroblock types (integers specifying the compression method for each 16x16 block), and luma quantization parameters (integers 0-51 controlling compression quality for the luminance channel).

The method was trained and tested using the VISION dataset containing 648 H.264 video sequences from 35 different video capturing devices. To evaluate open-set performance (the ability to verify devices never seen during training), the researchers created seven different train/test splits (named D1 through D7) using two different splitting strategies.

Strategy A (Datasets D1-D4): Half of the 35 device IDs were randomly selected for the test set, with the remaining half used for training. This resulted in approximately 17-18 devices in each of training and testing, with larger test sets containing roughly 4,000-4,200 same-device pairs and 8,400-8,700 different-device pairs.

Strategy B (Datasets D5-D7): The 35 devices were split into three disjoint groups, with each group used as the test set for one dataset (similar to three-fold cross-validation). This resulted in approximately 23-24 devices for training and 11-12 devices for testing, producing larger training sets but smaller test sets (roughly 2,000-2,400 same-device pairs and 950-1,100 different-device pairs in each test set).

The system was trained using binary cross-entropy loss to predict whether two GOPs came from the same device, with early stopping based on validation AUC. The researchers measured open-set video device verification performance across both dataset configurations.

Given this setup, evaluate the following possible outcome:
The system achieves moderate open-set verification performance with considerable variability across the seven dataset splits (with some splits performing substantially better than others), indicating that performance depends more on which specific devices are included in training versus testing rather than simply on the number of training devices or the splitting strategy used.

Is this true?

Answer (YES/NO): NO